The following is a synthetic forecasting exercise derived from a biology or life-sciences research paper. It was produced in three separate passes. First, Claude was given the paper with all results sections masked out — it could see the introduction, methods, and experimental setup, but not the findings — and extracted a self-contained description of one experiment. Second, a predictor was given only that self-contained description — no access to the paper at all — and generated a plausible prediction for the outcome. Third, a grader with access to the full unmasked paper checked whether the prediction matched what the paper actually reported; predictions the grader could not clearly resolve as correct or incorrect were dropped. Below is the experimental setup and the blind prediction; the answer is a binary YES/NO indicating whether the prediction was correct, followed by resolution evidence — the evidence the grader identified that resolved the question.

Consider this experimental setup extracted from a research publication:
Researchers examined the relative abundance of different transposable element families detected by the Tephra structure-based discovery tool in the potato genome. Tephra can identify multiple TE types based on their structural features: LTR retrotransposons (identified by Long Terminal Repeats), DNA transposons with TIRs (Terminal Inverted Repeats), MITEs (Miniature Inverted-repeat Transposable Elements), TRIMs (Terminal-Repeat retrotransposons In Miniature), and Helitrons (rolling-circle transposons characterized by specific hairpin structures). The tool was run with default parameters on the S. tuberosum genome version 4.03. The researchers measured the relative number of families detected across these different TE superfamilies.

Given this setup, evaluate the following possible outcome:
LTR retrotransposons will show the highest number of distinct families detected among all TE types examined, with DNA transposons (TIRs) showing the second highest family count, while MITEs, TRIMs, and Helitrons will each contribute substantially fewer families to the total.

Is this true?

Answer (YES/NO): NO